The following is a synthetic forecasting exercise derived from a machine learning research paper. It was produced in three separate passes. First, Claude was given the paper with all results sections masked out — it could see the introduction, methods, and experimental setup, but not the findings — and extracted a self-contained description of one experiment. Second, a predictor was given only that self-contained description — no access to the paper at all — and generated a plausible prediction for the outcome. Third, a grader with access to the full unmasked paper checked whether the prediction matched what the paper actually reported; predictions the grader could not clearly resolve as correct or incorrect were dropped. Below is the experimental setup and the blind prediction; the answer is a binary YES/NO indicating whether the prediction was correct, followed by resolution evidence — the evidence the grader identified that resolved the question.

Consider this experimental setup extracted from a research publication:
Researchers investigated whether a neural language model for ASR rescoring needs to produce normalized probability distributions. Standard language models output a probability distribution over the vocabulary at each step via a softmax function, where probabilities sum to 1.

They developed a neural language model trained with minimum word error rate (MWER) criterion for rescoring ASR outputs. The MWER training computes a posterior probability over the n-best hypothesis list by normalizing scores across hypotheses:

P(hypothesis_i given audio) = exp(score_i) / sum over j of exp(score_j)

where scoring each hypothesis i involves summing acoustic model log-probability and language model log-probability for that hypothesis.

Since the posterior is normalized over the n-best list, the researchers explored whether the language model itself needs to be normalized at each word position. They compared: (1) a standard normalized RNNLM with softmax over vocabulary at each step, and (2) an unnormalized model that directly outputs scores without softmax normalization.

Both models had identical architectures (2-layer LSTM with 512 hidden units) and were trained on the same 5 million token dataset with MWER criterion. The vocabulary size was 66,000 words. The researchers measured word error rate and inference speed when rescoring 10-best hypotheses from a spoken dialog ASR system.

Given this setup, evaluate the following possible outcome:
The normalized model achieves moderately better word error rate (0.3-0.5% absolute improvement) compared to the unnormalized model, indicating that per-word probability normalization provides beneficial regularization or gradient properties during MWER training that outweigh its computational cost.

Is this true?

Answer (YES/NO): NO